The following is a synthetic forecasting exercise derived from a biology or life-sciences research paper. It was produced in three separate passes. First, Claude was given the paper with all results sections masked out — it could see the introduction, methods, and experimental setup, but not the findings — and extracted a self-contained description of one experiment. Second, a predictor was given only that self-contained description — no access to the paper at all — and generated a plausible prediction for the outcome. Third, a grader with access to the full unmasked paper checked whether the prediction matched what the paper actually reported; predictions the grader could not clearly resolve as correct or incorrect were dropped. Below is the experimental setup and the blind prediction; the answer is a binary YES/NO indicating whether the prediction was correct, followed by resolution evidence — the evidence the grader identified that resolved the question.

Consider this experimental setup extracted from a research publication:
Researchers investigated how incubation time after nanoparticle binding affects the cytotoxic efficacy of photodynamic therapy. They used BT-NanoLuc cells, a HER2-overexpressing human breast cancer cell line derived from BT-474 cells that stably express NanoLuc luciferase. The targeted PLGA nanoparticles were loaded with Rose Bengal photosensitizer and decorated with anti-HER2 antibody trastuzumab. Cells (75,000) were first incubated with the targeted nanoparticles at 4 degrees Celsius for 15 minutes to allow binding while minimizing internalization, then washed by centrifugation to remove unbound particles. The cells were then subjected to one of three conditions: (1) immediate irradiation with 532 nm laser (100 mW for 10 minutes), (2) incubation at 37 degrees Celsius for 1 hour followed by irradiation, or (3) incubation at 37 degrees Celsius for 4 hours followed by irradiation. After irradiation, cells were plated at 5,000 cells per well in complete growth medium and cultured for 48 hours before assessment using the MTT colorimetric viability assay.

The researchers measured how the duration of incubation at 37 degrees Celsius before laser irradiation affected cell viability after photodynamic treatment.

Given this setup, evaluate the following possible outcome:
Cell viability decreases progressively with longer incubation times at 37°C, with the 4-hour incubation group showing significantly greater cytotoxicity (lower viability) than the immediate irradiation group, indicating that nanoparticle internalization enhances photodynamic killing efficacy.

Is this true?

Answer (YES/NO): YES